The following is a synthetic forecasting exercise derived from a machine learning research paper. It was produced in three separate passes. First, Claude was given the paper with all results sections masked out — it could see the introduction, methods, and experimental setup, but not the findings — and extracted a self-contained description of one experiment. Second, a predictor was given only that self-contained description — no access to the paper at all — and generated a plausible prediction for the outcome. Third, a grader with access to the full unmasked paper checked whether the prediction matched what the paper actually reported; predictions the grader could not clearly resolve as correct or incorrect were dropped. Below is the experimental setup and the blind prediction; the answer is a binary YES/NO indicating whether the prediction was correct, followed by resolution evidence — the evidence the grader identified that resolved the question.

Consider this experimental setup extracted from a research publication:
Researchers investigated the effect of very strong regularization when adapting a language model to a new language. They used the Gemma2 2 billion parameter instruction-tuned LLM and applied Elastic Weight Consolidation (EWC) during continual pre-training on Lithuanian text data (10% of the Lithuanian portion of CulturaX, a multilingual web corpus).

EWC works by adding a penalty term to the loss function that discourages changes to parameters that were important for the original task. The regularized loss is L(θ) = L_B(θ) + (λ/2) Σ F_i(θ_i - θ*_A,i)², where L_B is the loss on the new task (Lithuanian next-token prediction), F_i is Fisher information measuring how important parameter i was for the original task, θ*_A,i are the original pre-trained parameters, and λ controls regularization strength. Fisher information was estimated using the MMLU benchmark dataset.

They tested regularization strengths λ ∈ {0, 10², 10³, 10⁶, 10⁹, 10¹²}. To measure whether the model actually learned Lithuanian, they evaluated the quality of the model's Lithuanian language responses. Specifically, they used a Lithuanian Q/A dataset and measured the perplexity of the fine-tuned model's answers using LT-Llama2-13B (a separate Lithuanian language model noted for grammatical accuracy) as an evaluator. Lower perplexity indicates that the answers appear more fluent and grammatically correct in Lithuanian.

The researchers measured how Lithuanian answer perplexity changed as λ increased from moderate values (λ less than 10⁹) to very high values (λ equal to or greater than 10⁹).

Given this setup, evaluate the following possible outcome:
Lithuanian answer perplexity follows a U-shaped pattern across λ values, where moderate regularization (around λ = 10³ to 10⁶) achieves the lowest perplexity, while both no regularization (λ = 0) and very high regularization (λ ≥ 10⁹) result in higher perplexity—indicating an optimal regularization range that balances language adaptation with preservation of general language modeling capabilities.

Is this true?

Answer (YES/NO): NO